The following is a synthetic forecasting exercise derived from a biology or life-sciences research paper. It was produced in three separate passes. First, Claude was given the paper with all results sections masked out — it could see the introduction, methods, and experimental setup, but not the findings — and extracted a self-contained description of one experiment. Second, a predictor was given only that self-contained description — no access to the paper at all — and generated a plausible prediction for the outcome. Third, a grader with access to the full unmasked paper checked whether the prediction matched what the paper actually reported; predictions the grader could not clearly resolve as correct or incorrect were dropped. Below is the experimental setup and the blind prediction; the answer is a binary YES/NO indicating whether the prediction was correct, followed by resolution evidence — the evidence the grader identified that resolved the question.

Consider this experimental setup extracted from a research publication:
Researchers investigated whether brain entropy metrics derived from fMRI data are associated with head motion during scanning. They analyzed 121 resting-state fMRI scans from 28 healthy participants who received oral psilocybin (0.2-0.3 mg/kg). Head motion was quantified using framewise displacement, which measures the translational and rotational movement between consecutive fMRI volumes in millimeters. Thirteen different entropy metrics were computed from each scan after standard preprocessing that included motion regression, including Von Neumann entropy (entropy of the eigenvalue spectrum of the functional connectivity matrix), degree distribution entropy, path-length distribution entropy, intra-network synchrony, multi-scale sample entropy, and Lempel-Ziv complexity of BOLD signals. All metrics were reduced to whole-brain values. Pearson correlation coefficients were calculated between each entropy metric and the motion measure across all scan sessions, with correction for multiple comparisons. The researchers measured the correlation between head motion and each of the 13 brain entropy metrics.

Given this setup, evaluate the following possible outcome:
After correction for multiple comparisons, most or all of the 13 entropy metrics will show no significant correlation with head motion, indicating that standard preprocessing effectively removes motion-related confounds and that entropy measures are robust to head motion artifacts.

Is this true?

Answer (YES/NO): YES